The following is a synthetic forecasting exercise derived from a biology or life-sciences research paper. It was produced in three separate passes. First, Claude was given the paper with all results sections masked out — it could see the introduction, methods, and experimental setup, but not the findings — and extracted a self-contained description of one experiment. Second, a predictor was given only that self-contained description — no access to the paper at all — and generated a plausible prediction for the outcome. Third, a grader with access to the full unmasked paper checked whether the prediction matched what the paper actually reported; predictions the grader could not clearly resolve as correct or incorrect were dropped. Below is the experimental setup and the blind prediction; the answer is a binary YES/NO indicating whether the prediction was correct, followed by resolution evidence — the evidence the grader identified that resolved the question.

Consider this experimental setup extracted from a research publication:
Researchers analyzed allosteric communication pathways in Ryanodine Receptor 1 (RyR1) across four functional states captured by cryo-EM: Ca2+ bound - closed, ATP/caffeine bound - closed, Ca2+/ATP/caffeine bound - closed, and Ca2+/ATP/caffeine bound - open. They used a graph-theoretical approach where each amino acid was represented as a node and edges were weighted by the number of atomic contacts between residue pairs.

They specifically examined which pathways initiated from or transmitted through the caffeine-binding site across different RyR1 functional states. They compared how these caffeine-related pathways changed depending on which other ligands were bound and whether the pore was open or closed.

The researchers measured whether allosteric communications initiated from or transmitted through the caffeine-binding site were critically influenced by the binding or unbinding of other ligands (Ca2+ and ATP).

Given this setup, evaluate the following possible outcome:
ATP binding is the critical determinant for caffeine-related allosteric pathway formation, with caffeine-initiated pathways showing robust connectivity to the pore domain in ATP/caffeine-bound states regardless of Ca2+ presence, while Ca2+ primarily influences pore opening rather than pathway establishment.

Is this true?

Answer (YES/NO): NO